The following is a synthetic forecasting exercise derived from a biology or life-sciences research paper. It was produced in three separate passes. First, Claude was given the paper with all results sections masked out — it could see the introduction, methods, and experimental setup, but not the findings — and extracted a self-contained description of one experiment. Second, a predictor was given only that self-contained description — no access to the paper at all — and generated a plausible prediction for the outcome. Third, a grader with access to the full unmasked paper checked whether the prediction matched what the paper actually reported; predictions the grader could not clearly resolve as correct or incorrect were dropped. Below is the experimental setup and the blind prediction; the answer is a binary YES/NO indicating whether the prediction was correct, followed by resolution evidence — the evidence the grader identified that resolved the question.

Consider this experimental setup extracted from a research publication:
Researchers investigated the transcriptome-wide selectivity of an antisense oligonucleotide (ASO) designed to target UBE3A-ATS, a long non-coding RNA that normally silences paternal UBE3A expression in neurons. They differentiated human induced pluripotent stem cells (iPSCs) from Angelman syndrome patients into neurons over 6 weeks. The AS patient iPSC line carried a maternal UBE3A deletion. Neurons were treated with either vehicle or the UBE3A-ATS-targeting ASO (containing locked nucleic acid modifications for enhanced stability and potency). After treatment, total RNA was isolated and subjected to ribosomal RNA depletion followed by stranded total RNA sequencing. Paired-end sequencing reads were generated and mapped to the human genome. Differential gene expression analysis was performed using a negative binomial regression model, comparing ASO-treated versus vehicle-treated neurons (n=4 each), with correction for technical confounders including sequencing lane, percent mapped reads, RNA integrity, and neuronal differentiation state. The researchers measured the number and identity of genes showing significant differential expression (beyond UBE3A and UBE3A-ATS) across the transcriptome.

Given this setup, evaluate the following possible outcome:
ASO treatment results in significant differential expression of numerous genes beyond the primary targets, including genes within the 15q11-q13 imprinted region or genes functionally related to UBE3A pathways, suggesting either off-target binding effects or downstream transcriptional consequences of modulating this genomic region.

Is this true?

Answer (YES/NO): NO